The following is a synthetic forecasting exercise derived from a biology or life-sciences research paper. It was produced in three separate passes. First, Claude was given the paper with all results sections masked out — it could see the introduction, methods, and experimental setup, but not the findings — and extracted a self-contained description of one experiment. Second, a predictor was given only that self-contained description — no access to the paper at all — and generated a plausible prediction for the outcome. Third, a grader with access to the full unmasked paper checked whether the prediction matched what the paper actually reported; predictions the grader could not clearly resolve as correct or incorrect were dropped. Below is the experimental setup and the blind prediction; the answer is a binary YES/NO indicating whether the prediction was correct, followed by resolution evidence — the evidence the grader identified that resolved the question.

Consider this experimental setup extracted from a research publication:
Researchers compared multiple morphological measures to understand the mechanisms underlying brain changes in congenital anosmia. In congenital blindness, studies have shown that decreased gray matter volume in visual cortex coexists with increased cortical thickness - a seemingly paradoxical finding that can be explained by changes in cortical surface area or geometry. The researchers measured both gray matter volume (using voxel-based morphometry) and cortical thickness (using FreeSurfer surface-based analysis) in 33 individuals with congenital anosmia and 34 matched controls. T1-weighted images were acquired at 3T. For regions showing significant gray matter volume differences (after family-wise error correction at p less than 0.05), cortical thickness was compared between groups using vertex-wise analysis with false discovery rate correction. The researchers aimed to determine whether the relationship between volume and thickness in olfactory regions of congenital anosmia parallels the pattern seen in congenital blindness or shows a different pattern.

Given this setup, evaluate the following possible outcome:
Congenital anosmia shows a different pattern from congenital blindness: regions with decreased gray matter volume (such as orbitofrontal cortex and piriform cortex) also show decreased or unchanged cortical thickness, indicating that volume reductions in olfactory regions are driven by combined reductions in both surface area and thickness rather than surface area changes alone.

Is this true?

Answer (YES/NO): NO